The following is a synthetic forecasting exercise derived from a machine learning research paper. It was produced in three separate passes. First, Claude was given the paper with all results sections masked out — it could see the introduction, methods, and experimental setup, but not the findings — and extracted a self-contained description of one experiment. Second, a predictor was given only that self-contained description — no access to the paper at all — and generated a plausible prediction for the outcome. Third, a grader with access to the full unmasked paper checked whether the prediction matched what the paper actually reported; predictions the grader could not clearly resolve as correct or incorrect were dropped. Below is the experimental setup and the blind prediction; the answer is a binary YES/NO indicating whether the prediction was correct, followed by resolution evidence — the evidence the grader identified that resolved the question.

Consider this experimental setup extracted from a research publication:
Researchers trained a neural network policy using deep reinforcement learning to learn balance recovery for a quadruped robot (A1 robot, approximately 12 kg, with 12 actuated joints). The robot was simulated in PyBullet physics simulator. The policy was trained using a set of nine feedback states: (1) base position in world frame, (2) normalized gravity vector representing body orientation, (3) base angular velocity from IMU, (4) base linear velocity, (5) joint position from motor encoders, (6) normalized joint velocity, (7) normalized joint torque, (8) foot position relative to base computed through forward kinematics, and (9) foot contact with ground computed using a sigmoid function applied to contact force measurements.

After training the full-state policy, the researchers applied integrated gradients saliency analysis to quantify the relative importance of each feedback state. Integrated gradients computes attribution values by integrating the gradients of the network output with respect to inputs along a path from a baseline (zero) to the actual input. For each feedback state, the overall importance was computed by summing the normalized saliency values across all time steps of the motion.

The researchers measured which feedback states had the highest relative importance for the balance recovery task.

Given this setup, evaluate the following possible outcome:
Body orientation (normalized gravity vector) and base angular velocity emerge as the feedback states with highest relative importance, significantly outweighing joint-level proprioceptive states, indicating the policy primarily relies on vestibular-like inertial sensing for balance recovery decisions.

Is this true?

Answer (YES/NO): NO